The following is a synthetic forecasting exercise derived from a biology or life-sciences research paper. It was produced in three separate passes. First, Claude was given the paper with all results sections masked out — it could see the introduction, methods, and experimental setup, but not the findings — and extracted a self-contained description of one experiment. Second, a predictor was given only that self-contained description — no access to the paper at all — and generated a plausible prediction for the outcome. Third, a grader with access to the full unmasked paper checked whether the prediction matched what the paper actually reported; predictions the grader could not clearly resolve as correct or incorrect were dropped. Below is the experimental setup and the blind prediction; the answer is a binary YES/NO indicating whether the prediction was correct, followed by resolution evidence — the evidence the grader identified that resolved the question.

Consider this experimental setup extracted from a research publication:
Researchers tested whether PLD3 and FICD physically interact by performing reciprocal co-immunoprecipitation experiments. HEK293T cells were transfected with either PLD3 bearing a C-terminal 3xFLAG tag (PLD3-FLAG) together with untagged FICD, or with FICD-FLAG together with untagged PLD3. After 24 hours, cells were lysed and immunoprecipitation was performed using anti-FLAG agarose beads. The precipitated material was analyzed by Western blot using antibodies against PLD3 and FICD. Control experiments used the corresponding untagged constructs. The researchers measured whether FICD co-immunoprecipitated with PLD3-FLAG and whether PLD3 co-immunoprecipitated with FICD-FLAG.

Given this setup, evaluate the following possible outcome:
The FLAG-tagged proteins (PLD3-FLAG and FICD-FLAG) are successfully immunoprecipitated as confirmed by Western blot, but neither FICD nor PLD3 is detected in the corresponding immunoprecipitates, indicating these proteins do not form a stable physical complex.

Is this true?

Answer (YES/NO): NO